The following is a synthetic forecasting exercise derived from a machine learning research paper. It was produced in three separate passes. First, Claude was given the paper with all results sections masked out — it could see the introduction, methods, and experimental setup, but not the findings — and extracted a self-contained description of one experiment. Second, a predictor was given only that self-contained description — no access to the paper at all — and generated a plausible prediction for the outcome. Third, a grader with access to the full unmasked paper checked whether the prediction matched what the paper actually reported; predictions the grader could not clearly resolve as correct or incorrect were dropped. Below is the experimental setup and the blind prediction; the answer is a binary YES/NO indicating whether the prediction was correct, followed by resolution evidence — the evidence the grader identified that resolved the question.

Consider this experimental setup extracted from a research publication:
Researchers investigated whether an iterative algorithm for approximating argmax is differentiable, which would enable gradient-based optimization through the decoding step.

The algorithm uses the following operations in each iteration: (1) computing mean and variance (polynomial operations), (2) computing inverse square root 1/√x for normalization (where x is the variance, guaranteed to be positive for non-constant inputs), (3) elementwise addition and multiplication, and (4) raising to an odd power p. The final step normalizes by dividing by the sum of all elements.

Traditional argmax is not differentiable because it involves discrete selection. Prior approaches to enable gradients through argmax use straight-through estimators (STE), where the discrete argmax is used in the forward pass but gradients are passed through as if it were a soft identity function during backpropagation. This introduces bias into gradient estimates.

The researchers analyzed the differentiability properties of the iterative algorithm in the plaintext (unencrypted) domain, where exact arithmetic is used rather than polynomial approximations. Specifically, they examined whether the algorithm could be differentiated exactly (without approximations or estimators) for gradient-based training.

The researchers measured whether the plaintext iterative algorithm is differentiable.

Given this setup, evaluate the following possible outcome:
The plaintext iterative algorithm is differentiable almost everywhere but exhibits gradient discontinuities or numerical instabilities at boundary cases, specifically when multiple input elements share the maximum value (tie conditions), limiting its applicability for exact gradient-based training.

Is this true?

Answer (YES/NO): NO